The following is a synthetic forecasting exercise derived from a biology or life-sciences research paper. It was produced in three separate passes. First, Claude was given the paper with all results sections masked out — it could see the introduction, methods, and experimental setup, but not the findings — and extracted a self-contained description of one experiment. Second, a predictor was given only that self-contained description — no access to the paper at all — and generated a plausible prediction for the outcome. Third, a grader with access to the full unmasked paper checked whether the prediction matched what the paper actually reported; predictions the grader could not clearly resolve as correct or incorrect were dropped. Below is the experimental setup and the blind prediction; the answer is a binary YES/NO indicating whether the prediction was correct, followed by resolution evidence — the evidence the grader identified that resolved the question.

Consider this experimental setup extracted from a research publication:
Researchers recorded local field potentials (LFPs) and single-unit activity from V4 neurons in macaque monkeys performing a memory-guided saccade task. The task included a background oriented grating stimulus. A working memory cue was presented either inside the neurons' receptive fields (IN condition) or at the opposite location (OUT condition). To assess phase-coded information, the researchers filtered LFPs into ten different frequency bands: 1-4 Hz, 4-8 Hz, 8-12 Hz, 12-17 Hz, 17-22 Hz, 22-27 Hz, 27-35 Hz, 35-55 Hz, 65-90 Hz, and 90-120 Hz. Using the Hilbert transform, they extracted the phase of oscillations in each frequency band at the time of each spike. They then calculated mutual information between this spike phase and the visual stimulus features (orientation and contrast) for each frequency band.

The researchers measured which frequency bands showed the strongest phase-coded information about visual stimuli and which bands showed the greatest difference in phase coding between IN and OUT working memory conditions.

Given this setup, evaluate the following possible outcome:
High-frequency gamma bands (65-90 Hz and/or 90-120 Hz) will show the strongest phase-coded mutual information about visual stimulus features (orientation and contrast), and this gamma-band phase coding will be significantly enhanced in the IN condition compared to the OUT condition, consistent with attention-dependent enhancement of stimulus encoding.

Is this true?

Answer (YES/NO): NO